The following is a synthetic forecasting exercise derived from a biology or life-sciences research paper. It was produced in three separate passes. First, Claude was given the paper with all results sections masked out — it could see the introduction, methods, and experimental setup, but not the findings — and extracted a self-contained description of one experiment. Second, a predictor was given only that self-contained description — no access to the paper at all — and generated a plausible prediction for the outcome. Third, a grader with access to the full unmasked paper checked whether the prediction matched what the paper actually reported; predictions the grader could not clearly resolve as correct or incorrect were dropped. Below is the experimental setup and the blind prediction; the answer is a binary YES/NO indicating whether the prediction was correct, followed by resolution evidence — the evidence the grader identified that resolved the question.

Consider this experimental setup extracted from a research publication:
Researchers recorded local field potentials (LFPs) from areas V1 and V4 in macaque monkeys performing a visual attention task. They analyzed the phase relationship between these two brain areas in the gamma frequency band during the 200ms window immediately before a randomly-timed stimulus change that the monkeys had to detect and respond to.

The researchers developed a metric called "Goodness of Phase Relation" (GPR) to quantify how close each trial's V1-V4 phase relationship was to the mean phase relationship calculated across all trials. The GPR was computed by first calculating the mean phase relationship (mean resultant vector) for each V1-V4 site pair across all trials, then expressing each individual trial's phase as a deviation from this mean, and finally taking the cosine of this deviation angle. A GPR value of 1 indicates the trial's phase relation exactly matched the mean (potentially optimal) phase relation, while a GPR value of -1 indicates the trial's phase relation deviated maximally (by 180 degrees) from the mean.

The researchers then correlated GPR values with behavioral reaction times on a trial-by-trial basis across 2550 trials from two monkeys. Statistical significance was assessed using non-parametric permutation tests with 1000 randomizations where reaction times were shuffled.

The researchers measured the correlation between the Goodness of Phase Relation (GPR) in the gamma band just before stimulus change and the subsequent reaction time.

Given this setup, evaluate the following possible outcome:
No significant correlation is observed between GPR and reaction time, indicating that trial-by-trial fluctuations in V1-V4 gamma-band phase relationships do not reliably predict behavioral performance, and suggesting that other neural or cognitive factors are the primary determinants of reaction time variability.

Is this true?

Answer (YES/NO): NO